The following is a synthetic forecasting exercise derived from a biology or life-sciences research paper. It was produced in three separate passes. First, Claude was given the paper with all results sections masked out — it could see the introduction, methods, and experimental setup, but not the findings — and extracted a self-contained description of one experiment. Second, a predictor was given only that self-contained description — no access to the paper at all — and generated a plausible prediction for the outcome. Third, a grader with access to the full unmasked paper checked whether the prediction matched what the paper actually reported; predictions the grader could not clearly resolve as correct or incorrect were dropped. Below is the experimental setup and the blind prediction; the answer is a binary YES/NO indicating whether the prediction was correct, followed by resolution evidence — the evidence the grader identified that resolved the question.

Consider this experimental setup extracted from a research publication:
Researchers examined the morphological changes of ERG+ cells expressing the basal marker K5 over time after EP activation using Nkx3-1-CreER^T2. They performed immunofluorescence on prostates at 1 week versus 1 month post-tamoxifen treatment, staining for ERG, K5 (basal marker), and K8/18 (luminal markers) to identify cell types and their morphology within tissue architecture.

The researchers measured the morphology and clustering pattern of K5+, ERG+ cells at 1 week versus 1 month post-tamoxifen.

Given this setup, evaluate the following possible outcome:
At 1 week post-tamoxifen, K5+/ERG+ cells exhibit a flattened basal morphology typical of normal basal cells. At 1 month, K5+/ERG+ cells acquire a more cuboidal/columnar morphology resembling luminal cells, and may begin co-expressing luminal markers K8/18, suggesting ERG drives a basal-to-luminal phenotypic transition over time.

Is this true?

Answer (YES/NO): YES